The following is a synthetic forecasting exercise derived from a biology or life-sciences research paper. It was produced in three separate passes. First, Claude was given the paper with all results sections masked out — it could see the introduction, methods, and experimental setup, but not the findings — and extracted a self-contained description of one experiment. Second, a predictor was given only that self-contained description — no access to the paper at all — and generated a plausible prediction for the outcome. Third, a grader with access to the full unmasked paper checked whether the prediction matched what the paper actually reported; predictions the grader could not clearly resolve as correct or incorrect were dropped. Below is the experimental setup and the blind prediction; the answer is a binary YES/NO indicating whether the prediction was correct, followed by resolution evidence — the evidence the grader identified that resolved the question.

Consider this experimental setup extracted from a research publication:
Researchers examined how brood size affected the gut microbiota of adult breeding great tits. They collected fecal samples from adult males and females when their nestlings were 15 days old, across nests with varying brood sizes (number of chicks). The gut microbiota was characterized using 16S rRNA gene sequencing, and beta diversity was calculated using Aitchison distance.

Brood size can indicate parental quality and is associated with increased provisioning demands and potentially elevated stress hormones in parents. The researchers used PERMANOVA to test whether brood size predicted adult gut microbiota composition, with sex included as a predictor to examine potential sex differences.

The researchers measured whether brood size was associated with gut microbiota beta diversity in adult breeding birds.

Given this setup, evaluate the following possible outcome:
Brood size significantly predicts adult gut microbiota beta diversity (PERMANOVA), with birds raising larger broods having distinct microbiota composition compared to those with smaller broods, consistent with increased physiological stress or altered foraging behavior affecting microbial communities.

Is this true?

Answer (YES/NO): YES